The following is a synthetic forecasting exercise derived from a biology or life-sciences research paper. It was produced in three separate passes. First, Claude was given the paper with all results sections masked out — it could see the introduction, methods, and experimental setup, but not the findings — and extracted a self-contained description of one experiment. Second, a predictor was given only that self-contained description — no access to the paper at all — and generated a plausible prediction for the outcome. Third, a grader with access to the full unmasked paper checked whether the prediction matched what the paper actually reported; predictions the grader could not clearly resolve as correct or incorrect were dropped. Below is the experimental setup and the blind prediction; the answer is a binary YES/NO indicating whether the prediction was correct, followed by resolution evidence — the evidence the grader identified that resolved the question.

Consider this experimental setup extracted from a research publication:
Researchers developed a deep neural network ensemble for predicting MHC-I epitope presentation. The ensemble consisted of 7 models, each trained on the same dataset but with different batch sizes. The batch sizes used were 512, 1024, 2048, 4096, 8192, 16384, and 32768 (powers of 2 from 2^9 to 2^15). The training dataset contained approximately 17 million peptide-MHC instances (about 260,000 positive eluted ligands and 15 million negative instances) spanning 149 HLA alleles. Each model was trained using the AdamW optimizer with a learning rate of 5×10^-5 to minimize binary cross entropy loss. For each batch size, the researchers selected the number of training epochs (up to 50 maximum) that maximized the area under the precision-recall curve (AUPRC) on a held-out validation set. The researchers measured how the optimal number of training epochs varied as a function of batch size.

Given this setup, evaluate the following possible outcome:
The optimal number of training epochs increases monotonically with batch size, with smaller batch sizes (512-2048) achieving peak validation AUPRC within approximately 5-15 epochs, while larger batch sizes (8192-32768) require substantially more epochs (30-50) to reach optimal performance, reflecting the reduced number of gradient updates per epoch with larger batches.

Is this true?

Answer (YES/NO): NO